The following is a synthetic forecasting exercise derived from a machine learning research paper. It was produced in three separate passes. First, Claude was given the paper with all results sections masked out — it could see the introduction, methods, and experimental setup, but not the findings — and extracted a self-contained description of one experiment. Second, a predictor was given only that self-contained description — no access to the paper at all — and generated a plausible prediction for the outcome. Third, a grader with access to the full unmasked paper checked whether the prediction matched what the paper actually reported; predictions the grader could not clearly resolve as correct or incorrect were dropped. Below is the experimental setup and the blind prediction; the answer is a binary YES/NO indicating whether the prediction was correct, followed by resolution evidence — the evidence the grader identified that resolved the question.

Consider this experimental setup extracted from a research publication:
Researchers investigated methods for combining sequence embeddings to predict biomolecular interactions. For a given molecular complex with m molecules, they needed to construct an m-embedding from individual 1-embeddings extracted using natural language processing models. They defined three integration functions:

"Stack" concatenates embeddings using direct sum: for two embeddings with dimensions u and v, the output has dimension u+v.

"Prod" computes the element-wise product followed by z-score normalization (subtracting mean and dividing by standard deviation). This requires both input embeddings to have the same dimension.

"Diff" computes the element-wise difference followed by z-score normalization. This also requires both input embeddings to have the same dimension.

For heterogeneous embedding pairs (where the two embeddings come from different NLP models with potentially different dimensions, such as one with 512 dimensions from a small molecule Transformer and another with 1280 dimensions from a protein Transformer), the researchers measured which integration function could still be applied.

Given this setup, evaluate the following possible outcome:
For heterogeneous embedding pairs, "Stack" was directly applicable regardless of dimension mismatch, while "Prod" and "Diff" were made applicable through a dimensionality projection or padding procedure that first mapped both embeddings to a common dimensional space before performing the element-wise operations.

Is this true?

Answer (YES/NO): NO